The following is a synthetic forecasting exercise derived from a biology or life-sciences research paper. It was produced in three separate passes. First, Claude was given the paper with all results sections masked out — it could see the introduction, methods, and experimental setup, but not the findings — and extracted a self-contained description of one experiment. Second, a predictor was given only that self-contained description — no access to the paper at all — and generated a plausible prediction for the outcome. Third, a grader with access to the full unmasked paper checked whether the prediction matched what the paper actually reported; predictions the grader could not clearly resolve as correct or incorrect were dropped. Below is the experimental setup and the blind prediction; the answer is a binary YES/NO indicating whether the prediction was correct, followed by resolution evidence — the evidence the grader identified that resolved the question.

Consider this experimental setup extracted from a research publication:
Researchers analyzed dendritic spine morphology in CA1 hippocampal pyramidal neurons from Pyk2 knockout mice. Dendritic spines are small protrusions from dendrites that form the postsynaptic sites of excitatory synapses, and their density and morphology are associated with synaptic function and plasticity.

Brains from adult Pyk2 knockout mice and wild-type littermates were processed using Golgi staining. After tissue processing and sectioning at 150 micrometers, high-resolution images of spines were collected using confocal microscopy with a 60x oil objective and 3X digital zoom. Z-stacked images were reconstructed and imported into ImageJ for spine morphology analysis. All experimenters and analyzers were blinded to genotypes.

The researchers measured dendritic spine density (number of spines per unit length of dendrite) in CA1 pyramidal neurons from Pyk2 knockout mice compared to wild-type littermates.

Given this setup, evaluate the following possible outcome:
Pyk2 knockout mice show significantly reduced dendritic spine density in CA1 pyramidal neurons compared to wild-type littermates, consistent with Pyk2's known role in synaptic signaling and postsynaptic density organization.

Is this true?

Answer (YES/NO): NO